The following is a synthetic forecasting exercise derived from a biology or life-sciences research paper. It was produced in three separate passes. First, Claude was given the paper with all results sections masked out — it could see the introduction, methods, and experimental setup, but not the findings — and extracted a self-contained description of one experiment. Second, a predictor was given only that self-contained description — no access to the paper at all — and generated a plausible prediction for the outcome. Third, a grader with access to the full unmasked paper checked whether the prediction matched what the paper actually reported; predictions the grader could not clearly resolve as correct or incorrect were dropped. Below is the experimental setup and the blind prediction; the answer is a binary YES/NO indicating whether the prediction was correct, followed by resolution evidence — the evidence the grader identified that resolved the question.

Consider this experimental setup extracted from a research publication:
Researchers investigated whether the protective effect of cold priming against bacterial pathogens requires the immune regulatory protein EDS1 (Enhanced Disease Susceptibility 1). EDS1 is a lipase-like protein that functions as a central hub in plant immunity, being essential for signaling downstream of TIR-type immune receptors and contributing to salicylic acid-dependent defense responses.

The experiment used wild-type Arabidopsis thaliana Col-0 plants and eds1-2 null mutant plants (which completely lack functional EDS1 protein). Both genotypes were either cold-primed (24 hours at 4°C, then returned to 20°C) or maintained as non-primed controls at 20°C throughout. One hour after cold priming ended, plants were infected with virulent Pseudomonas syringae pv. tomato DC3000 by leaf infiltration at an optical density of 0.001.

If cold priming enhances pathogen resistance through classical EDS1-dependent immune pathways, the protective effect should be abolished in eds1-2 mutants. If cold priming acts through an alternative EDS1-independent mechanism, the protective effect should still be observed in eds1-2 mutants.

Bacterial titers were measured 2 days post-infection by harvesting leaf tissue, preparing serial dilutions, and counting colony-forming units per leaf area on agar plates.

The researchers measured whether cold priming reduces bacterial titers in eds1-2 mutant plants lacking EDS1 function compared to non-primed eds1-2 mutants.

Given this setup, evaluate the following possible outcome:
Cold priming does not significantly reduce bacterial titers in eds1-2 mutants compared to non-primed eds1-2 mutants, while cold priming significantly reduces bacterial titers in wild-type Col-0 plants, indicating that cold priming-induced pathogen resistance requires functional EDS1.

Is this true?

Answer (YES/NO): NO